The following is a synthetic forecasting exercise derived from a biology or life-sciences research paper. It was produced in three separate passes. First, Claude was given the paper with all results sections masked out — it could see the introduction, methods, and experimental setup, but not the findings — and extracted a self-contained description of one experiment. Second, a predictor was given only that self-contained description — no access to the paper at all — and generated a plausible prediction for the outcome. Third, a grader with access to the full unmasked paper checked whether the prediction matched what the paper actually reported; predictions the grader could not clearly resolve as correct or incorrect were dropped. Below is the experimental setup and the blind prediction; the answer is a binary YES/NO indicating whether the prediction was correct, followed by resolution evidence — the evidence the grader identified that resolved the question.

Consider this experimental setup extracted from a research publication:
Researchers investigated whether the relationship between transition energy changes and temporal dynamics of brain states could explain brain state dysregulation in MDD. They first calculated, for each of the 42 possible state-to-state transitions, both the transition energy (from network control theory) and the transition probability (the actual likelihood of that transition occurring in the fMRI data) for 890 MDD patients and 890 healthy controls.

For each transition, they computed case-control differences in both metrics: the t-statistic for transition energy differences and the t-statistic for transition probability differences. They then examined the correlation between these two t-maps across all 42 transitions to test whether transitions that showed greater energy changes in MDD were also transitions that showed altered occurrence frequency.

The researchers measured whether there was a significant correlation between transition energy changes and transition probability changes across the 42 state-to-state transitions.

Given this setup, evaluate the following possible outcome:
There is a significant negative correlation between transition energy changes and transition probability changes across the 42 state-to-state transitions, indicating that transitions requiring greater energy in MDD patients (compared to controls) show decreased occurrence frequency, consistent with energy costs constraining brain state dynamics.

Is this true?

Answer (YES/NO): YES